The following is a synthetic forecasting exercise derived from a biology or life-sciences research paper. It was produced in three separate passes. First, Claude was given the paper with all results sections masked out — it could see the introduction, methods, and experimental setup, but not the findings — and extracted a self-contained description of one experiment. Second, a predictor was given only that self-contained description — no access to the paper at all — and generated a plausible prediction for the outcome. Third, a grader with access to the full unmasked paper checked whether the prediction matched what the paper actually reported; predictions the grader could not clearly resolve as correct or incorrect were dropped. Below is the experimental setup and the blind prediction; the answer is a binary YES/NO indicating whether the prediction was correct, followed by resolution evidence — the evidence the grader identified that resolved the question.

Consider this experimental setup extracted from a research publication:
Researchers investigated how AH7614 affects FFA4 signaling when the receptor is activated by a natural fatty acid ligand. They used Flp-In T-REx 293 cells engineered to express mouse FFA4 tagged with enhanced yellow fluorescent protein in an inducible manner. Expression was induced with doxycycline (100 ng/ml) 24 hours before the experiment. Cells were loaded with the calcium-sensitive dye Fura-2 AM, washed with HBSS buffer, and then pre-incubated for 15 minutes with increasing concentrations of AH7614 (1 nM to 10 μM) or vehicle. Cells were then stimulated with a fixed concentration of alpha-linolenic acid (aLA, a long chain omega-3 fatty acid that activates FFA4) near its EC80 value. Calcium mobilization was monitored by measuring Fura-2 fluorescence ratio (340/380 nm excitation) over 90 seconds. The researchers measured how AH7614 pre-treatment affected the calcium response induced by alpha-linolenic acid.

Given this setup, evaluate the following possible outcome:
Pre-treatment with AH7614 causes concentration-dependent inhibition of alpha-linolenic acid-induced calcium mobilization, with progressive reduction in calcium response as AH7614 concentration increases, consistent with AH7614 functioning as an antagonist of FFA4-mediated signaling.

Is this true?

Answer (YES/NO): YES